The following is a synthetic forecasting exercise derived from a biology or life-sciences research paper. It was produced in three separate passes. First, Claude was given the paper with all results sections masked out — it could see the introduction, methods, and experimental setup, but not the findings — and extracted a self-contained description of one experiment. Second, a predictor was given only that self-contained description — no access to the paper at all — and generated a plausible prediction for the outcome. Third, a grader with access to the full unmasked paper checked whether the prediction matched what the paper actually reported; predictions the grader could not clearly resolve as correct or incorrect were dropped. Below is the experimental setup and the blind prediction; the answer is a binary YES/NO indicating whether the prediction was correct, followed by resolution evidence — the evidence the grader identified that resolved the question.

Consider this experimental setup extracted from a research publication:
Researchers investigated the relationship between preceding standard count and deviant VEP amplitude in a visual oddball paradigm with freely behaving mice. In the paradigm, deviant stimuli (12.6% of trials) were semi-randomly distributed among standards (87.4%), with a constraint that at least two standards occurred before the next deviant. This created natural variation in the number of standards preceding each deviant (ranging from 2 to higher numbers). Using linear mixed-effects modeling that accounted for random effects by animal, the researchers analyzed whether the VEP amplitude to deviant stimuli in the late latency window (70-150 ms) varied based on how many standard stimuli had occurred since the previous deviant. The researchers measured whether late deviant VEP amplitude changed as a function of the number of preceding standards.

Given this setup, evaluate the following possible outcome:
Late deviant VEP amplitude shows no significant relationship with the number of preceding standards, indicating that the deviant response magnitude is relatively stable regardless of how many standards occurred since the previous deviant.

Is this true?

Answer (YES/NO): YES